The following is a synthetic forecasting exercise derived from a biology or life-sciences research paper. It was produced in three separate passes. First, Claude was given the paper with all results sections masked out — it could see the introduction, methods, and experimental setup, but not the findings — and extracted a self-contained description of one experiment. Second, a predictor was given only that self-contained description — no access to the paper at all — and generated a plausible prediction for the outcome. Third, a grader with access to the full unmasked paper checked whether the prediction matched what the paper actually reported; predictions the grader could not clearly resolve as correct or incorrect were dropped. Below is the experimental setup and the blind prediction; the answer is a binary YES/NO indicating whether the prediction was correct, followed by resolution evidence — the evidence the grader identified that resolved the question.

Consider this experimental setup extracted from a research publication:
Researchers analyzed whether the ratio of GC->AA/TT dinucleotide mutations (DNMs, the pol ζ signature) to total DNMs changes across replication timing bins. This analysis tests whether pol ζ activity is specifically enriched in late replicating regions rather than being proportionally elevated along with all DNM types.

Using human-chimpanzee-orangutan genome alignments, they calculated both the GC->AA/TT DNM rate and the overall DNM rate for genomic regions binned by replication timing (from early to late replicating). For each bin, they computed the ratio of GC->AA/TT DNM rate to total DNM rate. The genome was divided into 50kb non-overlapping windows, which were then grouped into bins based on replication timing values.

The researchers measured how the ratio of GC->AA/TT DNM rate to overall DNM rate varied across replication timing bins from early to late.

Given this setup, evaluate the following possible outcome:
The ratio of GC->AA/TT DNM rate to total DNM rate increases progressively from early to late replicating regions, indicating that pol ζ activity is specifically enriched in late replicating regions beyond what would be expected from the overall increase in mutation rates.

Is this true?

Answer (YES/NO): YES